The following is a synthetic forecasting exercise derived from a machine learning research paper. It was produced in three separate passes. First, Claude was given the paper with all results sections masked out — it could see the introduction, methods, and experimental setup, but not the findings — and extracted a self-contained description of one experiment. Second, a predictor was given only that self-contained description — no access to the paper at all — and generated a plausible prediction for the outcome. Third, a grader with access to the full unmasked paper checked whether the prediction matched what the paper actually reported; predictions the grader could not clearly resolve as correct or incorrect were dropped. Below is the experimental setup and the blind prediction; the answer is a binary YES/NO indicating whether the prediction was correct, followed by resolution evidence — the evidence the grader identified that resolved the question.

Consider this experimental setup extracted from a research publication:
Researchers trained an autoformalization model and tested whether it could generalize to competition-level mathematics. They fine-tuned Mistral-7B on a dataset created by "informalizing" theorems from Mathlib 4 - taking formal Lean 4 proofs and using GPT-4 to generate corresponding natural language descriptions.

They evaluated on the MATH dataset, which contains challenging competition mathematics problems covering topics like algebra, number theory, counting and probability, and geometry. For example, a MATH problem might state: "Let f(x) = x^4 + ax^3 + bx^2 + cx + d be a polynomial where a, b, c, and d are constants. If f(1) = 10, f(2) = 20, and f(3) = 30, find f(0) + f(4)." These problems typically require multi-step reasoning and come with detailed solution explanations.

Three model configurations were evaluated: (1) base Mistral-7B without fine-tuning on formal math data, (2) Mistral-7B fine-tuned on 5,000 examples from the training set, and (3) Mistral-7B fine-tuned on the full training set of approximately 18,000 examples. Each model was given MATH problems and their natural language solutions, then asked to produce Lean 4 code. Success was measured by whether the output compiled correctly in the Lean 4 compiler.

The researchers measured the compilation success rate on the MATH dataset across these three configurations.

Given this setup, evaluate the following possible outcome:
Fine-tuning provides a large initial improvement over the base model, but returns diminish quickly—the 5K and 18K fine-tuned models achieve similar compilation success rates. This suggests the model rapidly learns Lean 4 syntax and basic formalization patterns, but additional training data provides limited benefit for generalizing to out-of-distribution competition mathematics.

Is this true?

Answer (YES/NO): YES